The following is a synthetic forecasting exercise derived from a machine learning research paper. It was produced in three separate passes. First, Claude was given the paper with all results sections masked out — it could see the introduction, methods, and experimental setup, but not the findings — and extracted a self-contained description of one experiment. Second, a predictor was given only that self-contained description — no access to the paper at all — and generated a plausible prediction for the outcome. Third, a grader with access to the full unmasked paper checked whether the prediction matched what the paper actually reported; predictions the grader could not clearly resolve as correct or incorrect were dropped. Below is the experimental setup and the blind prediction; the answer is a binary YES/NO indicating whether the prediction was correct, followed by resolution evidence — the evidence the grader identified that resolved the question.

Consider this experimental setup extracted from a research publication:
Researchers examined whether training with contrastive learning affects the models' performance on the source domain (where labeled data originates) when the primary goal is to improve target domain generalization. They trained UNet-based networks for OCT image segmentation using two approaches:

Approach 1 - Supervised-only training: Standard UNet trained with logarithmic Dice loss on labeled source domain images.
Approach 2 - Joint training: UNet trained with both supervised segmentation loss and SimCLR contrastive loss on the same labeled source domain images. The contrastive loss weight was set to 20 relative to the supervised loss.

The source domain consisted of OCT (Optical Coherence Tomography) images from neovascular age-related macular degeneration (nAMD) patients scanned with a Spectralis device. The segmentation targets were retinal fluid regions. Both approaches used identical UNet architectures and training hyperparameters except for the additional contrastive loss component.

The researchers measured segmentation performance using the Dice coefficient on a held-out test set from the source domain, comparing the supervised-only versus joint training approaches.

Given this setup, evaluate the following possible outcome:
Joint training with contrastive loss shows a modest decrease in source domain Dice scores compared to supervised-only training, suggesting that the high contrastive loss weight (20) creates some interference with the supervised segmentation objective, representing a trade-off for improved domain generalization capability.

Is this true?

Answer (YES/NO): NO